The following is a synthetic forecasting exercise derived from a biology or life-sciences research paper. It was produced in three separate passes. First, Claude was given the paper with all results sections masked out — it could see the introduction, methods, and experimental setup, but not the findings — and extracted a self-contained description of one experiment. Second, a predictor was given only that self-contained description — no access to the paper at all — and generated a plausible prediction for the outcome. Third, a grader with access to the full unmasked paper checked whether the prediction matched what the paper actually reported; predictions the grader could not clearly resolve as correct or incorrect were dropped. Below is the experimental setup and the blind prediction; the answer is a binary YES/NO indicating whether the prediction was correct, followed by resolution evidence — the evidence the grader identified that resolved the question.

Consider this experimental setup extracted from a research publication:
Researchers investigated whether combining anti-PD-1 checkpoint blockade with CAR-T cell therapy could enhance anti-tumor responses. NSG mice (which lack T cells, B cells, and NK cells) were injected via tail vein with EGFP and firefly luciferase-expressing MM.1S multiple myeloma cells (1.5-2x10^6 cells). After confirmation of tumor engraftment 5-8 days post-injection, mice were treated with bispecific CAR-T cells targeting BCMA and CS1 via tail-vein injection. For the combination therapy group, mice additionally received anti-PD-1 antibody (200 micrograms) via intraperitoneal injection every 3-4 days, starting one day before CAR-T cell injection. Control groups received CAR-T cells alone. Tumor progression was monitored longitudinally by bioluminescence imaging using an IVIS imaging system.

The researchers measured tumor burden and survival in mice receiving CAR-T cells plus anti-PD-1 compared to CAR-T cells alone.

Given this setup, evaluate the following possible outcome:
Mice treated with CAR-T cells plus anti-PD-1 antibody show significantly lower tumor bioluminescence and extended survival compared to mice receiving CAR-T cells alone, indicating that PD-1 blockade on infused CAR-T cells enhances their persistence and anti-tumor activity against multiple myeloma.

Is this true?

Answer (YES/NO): NO